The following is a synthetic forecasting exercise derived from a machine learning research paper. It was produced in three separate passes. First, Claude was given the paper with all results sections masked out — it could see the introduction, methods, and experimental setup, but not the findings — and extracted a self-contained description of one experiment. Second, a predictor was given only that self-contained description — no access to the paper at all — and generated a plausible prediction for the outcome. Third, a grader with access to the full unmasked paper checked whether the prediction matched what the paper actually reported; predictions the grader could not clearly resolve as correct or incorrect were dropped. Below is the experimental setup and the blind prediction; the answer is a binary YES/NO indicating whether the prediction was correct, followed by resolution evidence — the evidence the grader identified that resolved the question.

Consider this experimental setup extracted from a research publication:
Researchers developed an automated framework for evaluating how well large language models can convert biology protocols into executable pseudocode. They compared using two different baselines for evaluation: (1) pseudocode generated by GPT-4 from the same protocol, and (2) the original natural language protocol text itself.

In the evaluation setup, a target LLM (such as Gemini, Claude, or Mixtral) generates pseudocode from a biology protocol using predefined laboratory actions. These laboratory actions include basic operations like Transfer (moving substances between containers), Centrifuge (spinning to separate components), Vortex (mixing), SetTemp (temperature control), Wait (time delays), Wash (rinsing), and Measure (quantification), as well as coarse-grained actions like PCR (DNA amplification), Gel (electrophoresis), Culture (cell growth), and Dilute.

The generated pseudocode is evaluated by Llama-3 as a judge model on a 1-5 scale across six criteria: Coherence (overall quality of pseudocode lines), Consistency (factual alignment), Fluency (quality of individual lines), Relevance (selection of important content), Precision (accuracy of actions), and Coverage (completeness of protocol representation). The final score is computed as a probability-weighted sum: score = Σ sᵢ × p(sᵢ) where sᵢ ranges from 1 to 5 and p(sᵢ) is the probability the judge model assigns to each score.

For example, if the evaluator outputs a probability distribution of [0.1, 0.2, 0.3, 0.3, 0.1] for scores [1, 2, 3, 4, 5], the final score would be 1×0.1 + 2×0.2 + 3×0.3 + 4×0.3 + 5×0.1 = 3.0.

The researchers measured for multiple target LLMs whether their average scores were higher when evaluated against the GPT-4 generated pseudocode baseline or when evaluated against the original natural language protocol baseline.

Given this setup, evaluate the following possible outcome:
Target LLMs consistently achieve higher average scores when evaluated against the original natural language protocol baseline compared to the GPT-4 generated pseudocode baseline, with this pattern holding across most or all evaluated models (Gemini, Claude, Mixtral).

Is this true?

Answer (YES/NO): NO